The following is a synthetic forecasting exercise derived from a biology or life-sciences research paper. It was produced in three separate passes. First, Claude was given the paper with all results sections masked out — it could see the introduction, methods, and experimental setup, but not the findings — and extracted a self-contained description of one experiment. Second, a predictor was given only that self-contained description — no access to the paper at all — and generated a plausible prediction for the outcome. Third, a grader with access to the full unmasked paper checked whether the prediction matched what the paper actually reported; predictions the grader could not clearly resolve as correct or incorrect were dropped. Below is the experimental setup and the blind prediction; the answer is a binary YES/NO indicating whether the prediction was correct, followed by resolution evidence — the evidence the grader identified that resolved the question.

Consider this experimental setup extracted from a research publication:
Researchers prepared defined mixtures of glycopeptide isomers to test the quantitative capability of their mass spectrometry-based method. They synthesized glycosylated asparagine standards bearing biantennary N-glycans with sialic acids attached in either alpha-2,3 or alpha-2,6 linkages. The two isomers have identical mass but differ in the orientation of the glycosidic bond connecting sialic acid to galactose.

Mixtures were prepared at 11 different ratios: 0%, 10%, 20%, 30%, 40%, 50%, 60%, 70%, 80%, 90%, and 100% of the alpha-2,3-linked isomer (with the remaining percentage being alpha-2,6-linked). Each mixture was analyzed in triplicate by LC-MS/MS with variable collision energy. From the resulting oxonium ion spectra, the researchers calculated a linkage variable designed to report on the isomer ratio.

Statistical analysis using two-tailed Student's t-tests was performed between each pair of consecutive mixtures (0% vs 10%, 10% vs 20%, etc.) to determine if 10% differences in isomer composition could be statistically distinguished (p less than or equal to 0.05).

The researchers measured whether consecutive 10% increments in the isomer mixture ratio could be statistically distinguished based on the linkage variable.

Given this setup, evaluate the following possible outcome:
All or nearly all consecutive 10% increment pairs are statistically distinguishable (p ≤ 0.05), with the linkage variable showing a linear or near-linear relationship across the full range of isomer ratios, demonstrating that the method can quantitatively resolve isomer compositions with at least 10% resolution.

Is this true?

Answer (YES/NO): NO